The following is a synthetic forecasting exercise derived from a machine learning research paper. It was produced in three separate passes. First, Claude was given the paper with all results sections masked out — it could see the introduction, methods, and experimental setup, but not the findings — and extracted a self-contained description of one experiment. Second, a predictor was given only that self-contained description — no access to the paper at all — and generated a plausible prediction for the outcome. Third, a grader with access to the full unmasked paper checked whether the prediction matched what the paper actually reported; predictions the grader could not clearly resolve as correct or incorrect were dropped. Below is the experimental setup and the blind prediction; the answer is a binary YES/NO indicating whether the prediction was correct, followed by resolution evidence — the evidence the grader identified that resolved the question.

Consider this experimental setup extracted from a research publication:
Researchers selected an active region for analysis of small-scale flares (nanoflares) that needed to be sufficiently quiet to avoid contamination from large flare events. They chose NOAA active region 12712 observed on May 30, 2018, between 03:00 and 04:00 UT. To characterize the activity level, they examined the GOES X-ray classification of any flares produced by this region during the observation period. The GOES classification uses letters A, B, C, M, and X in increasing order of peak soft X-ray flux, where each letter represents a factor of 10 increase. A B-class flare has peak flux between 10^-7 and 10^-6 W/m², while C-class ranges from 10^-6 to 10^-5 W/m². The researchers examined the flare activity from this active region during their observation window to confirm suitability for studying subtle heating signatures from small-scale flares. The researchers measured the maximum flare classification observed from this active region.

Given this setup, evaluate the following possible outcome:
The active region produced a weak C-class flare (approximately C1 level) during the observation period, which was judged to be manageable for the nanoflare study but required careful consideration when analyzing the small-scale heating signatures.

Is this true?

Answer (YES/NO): NO